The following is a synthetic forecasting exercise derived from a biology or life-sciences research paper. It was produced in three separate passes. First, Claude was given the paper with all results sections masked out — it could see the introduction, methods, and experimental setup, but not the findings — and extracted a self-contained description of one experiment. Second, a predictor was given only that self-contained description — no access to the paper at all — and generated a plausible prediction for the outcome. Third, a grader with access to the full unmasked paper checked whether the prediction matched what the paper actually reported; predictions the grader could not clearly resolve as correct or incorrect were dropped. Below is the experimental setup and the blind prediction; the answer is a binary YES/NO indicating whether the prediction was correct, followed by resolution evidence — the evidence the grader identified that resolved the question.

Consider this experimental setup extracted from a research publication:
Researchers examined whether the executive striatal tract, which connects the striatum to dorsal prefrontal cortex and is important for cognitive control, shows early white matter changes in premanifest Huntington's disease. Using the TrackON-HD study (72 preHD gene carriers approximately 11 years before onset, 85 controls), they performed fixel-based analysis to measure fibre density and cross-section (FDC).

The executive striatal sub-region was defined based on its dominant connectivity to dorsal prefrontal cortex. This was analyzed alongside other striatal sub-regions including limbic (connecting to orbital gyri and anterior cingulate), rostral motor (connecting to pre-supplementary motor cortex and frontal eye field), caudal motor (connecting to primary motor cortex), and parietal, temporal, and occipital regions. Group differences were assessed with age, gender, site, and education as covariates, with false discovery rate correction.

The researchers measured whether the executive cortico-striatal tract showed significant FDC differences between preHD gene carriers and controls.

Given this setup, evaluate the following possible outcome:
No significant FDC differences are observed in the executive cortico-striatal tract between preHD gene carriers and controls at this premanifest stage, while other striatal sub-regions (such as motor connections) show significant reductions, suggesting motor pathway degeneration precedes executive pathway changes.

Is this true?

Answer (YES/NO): YES